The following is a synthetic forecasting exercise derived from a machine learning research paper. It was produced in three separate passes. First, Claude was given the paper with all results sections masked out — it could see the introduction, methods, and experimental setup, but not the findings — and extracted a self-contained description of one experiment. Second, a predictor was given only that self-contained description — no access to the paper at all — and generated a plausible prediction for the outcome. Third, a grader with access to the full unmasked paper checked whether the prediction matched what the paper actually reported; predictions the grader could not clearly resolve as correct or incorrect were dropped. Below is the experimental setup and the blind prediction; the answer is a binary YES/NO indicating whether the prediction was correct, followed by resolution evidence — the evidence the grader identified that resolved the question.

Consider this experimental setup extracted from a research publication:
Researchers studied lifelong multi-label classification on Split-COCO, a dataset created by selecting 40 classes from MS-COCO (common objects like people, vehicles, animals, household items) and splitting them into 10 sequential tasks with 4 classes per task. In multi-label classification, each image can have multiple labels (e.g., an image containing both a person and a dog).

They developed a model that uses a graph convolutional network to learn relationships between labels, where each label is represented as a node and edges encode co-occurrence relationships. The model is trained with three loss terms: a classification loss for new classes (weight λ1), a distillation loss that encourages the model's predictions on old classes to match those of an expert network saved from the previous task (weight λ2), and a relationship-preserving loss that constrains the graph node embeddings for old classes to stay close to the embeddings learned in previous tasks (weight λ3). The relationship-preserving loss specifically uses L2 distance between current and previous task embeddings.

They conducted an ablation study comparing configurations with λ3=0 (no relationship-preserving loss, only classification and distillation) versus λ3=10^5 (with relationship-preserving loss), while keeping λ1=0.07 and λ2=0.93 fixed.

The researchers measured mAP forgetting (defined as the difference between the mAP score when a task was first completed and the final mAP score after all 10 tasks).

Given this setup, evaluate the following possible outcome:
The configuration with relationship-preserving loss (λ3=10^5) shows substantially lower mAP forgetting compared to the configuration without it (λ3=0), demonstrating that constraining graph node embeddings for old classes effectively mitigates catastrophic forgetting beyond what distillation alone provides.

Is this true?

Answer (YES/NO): YES